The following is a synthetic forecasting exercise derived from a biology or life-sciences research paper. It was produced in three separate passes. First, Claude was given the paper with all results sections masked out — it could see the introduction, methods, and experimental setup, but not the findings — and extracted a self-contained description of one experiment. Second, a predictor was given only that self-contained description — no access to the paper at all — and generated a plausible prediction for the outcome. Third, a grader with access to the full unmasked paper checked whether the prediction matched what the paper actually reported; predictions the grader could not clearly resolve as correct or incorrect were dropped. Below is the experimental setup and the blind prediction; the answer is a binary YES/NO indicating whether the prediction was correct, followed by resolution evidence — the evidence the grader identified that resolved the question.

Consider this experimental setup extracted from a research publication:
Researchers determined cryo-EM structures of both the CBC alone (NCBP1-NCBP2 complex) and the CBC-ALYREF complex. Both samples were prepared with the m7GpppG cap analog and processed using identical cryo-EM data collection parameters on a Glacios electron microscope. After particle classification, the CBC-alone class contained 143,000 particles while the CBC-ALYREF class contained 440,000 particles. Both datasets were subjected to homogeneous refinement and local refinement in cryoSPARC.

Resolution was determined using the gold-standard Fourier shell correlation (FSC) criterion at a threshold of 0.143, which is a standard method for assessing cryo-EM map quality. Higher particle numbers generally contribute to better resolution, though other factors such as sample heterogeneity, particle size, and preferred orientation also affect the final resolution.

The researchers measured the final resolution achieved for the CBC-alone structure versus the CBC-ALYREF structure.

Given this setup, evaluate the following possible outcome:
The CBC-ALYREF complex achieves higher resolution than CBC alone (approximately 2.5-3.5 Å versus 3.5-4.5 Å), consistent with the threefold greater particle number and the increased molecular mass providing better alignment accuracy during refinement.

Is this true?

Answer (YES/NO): YES